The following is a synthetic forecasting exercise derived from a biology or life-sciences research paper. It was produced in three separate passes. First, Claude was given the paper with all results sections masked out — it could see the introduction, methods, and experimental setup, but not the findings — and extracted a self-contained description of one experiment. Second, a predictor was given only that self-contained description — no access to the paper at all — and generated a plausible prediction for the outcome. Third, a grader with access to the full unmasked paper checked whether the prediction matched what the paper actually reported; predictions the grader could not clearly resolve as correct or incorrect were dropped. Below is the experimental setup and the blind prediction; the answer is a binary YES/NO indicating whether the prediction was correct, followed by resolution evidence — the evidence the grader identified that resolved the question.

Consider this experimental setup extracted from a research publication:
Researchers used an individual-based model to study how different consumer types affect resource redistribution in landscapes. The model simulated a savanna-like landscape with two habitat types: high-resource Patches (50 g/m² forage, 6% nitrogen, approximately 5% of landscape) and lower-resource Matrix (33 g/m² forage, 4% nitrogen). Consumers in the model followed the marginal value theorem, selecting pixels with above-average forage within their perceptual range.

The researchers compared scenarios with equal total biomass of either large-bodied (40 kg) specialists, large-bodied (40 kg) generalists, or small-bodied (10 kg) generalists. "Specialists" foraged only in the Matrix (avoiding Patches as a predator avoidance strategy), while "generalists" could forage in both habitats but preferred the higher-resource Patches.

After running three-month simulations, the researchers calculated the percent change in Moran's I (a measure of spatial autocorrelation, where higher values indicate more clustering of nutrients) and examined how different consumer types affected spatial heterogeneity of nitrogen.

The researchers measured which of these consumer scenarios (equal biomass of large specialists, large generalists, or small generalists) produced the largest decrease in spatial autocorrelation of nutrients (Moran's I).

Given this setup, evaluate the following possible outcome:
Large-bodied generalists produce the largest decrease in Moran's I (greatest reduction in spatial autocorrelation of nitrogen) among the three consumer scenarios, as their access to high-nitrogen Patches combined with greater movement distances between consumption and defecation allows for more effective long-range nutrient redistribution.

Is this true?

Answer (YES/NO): NO